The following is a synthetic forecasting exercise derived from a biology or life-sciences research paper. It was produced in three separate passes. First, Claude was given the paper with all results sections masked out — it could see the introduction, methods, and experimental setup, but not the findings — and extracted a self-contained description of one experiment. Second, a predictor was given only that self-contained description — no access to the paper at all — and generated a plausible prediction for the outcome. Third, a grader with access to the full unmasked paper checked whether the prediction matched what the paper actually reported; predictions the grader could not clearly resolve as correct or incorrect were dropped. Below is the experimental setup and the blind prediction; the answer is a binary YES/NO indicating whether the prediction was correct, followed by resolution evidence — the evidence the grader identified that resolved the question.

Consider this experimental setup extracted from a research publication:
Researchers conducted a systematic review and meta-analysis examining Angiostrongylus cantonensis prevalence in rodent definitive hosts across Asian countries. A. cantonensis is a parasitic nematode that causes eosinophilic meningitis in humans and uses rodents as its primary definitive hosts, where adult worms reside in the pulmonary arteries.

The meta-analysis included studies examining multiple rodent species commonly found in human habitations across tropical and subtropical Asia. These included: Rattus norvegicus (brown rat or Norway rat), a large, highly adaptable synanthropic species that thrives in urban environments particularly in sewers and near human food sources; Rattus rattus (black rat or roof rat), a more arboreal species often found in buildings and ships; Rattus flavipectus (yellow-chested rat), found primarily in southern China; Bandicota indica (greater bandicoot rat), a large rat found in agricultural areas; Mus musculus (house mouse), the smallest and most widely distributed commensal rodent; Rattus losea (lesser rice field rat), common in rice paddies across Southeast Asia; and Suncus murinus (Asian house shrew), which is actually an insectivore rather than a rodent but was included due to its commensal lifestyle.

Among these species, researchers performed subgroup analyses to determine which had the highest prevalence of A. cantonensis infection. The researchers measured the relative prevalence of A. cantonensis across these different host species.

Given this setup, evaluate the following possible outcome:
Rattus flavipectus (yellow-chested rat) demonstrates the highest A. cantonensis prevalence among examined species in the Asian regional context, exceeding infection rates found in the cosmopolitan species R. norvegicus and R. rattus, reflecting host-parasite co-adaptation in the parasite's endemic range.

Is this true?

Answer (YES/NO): NO